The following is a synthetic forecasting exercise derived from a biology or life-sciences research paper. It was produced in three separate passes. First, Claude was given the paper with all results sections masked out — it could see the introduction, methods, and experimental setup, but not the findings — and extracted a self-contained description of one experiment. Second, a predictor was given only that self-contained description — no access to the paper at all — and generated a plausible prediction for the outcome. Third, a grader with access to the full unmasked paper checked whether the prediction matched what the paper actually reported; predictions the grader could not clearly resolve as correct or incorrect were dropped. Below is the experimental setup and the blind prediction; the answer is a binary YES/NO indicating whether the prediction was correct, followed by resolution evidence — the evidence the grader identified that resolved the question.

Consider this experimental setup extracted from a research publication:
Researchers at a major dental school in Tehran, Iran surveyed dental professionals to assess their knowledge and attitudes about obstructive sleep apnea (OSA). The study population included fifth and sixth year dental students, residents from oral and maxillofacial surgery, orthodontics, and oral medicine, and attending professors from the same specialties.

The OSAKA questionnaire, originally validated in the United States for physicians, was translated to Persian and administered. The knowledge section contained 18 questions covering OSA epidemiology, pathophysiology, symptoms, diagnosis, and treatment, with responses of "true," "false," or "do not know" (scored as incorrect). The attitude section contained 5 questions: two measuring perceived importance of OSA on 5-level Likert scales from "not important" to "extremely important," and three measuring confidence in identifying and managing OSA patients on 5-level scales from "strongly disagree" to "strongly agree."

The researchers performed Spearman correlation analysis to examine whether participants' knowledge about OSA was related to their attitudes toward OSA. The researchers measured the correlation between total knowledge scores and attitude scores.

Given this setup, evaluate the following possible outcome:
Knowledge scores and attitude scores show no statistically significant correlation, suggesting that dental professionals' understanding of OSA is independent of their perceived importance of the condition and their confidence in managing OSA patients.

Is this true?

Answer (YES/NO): NO